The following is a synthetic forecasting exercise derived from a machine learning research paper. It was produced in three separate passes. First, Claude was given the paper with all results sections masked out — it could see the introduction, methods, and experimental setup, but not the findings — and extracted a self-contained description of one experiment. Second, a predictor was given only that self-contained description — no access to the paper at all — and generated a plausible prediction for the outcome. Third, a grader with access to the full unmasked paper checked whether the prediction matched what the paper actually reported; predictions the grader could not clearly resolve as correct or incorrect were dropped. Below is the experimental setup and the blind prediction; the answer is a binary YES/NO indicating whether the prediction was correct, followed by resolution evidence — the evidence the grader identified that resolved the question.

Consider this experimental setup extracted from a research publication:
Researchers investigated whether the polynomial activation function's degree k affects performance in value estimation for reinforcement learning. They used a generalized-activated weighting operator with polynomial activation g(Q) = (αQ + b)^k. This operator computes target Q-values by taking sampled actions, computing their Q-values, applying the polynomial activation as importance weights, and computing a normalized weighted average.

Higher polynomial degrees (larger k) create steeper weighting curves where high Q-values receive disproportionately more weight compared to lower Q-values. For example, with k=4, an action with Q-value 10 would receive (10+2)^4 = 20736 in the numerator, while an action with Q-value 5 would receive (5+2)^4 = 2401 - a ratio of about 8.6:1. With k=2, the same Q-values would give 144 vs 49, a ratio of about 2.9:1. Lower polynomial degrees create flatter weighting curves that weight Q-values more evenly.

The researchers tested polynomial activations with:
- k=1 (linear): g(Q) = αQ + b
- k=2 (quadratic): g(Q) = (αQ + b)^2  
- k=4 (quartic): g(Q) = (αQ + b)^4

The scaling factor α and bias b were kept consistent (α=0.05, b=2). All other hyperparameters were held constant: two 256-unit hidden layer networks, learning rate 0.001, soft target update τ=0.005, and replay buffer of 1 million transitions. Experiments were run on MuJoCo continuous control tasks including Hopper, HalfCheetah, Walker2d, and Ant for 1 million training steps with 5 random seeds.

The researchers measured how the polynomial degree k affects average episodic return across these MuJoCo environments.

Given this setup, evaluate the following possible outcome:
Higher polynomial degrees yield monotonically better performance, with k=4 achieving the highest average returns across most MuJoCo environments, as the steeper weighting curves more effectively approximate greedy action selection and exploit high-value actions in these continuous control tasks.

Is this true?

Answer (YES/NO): NO